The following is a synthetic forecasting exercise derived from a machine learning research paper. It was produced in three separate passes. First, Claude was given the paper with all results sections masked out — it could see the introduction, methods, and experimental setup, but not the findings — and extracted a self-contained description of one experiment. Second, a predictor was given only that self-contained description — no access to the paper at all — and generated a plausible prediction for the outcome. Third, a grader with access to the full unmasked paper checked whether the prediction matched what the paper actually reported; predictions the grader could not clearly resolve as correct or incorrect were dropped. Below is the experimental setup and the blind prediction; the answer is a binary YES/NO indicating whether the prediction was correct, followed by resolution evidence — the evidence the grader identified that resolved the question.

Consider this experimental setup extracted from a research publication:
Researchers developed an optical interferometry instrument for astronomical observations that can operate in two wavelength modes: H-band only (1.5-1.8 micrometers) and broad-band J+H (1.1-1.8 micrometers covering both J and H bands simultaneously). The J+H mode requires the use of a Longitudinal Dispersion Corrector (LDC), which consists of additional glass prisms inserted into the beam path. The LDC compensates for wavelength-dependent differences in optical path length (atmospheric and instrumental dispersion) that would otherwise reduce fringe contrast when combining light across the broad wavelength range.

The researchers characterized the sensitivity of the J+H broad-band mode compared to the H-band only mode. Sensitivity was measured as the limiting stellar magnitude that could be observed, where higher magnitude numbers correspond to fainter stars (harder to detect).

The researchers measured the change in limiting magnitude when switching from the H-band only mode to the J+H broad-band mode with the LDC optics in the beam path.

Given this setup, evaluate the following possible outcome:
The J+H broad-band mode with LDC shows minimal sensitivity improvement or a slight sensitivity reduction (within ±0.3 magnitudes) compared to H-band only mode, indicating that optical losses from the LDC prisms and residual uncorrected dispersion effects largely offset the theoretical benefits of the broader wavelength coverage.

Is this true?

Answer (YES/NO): NO